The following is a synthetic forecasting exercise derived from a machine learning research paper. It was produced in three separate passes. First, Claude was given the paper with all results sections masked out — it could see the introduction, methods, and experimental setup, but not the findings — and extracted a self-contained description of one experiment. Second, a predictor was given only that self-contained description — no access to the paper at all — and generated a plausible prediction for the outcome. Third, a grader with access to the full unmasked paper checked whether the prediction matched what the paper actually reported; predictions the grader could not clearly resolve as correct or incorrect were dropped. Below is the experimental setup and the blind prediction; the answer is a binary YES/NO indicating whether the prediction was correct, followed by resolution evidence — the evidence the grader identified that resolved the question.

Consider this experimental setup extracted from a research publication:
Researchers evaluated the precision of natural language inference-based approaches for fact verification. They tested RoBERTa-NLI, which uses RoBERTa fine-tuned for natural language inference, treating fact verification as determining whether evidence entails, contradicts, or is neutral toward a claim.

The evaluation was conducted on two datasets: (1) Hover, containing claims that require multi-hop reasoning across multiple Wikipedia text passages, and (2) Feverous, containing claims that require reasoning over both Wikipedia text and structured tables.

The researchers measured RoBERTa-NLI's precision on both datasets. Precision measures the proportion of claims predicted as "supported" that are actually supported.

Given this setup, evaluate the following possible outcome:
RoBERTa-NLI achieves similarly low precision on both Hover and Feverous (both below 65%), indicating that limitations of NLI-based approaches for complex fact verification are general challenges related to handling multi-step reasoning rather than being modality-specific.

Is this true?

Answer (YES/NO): NO